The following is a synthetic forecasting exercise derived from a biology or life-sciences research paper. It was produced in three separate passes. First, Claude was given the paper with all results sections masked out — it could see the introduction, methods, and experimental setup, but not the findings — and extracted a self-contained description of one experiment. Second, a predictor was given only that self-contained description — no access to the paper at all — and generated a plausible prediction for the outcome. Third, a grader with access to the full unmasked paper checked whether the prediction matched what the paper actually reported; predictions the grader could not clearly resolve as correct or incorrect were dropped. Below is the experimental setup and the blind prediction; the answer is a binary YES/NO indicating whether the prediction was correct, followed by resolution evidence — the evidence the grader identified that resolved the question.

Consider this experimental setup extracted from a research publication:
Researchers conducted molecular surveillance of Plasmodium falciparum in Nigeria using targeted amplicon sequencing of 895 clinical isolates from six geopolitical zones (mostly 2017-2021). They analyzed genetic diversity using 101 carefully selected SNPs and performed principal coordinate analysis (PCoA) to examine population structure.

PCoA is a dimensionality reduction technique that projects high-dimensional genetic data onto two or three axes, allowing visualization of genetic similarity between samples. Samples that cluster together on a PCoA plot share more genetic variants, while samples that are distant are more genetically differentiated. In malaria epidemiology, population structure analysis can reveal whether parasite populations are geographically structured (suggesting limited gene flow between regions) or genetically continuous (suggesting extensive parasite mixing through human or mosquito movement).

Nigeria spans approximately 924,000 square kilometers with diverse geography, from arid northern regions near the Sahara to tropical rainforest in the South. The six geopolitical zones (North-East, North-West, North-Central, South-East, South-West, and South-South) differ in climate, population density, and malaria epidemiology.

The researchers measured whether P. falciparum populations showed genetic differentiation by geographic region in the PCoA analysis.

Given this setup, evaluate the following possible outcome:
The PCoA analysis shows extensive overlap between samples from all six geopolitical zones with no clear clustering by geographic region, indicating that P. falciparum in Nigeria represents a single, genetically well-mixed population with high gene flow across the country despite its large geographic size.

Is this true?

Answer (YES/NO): NO